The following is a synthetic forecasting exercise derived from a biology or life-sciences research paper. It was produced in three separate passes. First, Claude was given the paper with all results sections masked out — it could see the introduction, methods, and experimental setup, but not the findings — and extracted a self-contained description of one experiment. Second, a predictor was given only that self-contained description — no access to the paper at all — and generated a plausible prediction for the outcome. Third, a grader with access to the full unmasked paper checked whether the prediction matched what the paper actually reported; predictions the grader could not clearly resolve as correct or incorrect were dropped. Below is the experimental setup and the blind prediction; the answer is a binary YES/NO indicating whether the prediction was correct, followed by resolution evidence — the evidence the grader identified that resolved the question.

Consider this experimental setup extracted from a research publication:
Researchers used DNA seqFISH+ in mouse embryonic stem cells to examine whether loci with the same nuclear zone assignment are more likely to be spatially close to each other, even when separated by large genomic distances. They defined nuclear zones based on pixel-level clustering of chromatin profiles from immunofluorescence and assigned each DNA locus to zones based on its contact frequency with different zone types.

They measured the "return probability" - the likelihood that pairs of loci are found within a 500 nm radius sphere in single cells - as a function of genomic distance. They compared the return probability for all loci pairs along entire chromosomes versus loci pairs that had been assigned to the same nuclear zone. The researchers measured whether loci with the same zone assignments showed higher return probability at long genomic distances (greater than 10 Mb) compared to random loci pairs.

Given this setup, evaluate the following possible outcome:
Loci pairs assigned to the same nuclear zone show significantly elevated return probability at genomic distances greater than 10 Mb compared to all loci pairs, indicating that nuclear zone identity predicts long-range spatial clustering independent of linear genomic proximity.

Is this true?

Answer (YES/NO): YES